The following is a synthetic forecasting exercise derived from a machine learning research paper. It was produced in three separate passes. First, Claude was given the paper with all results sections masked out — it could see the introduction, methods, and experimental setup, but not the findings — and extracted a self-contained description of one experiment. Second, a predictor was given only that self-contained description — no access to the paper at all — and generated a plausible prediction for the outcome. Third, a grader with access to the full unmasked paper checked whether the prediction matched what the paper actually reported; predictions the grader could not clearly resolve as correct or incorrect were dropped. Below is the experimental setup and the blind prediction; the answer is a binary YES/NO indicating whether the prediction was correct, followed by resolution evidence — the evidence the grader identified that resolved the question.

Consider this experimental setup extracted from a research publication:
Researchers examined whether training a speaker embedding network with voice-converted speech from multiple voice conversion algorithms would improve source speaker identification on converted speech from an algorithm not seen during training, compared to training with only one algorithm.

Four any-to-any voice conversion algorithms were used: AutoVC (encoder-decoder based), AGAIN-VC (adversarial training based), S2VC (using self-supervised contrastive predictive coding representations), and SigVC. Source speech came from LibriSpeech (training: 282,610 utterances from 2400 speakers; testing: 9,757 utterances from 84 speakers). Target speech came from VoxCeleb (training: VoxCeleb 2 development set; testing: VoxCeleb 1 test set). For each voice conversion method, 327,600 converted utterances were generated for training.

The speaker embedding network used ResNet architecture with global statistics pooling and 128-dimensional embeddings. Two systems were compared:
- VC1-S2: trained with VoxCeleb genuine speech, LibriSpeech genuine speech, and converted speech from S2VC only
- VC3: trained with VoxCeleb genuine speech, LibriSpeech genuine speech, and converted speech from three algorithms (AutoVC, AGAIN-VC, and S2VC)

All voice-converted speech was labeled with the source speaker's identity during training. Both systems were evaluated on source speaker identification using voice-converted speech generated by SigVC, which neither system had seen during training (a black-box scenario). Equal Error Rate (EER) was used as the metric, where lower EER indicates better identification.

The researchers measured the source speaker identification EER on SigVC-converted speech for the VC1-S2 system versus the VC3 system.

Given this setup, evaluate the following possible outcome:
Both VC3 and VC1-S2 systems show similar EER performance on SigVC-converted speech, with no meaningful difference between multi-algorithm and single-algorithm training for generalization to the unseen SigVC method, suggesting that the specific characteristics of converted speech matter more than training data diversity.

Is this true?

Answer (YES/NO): NO